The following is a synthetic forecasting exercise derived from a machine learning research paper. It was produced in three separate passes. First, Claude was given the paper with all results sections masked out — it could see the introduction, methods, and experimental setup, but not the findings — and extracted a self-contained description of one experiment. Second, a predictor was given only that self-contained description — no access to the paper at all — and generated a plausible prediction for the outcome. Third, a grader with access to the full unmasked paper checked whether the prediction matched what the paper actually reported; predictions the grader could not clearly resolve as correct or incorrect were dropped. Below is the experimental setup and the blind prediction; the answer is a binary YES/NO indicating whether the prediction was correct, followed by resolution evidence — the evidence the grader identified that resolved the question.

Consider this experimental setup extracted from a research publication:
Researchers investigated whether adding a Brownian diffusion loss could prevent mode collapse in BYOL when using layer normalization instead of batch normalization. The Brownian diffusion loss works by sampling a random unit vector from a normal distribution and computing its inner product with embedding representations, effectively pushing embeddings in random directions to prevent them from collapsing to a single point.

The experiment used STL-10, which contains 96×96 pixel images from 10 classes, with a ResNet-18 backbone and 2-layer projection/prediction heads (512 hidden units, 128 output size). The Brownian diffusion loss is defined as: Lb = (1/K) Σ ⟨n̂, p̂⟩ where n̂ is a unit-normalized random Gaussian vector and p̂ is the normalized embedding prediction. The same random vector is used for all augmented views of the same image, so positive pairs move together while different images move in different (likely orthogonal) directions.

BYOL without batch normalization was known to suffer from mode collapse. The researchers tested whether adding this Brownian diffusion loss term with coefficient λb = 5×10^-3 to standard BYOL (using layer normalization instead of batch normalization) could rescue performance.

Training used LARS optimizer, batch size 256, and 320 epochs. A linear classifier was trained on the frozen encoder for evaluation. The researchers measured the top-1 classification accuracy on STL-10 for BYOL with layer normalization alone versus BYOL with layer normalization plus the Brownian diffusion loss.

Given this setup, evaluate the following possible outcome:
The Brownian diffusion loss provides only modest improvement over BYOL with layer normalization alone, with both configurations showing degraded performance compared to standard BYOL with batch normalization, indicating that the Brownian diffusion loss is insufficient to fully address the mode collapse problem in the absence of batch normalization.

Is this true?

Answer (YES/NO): NO